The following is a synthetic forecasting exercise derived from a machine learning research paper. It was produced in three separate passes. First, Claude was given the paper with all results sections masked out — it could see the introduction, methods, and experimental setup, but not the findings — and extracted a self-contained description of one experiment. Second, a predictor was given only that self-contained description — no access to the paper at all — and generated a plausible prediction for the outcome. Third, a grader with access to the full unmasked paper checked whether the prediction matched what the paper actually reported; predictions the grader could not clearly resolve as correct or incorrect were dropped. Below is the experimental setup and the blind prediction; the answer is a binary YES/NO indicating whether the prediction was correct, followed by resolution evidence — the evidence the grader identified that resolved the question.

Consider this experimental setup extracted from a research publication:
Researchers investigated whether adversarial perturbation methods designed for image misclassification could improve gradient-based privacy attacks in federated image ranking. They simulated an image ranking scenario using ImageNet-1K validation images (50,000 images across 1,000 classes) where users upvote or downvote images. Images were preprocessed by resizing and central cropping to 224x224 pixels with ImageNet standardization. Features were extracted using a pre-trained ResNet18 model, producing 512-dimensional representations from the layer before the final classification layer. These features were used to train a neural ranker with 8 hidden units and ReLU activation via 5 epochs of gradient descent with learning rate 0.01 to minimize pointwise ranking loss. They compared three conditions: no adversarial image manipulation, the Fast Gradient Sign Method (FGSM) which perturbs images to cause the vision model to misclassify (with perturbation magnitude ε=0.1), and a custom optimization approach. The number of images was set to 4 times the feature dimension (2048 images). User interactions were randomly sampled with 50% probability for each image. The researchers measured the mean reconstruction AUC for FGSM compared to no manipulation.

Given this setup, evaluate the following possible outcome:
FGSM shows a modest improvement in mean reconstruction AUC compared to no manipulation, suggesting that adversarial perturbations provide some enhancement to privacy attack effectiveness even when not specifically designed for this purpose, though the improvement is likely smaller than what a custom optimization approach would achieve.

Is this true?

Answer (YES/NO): NO